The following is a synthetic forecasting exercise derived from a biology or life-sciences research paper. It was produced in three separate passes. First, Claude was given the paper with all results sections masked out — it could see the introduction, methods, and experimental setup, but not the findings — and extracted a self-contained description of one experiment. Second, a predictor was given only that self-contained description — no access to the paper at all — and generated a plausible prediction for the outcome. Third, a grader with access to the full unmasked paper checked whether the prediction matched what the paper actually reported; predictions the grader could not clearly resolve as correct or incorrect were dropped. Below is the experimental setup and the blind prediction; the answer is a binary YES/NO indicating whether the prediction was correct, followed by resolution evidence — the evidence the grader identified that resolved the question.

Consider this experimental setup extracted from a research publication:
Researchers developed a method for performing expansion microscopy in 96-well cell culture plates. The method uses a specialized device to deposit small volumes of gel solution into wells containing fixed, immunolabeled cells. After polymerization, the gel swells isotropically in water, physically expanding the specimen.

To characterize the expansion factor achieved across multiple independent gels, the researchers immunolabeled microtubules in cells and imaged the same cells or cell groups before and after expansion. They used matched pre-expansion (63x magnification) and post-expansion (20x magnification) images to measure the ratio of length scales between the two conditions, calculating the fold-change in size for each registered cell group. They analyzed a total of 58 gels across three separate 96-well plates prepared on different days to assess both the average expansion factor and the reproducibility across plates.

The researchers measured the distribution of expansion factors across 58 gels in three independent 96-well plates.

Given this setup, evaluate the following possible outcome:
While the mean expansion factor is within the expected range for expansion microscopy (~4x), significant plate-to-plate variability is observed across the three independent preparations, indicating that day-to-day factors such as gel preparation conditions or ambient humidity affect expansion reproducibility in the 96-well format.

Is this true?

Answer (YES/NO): NO